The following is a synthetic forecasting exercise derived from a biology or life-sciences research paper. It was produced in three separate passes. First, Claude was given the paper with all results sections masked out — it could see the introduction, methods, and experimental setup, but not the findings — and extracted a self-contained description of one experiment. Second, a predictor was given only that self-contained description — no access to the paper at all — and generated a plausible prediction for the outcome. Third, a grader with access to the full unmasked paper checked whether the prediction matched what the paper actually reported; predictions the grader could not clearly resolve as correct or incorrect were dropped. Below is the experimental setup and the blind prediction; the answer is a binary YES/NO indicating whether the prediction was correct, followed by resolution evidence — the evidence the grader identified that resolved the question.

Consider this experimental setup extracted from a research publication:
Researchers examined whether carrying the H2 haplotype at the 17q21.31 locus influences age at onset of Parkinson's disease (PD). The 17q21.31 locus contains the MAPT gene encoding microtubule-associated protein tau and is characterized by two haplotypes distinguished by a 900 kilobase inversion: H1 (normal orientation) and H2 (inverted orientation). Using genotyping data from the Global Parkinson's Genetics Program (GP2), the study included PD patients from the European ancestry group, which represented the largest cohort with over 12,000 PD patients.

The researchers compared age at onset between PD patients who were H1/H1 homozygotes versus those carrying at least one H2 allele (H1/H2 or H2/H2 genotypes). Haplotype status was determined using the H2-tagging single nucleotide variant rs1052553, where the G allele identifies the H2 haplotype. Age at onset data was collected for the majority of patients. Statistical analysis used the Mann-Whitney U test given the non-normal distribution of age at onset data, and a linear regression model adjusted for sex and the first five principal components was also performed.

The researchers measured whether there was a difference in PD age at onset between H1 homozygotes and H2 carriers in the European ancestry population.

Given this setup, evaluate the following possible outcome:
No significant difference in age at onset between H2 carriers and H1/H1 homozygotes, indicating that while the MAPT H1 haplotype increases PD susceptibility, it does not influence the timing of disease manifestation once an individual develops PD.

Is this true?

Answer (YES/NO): YES